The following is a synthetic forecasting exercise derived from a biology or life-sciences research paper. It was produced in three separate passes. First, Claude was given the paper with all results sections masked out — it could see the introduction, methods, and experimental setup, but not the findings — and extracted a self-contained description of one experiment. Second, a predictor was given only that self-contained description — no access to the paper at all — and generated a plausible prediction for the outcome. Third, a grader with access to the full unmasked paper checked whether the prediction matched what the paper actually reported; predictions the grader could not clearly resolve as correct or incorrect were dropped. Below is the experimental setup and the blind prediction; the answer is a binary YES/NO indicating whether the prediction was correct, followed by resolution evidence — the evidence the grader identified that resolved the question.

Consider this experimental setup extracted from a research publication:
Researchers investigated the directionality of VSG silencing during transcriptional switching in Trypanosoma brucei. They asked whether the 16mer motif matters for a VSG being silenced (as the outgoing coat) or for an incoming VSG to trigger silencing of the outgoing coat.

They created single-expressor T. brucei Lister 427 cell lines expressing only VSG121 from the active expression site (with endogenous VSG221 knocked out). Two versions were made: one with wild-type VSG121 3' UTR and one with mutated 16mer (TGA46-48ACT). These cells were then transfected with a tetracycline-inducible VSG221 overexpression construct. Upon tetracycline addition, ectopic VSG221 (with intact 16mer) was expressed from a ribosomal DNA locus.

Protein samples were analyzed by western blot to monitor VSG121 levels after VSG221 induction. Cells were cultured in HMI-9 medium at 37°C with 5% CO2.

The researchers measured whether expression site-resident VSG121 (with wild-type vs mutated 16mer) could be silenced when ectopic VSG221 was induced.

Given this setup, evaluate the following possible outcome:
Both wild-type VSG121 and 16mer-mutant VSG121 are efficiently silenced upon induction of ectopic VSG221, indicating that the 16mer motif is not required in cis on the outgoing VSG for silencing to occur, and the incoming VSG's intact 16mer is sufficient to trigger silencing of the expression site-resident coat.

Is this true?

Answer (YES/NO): YES